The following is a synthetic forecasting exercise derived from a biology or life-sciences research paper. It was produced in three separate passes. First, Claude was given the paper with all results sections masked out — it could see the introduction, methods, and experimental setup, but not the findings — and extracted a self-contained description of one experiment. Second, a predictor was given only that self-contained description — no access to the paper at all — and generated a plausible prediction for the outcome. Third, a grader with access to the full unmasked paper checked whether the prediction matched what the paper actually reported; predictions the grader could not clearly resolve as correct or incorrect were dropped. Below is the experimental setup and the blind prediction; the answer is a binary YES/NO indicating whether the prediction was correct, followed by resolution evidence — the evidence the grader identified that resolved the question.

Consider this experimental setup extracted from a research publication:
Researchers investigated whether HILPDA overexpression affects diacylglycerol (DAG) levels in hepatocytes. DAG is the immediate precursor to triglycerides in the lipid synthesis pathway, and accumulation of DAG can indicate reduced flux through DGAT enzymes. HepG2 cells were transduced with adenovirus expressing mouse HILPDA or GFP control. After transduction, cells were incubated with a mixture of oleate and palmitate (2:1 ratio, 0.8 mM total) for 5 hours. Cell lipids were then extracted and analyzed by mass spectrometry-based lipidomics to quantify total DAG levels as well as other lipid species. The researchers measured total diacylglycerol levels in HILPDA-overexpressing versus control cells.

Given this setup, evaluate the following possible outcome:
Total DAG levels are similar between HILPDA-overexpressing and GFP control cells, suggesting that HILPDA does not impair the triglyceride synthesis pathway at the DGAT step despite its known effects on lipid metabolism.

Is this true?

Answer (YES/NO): NO